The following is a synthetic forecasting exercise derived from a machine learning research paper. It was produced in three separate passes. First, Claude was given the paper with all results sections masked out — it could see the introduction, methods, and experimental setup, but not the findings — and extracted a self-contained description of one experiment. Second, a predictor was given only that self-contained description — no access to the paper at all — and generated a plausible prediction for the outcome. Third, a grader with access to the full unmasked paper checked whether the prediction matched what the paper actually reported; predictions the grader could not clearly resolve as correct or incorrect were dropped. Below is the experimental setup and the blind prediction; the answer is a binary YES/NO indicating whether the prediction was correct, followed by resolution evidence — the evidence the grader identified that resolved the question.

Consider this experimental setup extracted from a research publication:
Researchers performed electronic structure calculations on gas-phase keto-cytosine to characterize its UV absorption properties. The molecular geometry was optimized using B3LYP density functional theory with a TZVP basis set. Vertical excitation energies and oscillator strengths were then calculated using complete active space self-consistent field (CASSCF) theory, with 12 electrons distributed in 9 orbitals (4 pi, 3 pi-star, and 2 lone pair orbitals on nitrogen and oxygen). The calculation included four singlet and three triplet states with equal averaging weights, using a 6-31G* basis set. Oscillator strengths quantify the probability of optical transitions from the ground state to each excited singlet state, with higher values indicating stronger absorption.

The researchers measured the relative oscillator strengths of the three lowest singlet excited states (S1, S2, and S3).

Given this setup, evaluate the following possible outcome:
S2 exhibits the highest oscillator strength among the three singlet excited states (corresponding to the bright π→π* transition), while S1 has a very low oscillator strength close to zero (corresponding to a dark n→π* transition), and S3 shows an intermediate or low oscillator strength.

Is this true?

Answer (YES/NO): NO